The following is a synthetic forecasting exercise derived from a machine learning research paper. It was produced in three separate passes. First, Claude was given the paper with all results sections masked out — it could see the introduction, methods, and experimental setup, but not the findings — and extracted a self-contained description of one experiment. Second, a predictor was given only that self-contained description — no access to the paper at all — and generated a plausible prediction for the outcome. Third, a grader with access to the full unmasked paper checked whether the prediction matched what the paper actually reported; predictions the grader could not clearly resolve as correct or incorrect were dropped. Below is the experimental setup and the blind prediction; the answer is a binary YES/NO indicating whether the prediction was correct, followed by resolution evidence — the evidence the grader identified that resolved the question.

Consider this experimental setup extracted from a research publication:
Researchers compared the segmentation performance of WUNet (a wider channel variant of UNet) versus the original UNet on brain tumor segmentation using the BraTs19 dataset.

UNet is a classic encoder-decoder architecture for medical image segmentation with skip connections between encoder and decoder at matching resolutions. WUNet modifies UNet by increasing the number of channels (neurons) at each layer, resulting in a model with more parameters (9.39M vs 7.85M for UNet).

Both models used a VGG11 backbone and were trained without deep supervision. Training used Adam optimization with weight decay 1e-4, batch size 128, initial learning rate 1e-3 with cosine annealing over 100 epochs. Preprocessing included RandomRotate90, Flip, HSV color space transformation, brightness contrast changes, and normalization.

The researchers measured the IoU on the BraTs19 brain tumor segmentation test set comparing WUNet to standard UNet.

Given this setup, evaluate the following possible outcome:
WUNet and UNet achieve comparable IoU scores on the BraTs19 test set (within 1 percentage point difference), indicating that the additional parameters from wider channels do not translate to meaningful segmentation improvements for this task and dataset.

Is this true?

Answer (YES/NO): NO